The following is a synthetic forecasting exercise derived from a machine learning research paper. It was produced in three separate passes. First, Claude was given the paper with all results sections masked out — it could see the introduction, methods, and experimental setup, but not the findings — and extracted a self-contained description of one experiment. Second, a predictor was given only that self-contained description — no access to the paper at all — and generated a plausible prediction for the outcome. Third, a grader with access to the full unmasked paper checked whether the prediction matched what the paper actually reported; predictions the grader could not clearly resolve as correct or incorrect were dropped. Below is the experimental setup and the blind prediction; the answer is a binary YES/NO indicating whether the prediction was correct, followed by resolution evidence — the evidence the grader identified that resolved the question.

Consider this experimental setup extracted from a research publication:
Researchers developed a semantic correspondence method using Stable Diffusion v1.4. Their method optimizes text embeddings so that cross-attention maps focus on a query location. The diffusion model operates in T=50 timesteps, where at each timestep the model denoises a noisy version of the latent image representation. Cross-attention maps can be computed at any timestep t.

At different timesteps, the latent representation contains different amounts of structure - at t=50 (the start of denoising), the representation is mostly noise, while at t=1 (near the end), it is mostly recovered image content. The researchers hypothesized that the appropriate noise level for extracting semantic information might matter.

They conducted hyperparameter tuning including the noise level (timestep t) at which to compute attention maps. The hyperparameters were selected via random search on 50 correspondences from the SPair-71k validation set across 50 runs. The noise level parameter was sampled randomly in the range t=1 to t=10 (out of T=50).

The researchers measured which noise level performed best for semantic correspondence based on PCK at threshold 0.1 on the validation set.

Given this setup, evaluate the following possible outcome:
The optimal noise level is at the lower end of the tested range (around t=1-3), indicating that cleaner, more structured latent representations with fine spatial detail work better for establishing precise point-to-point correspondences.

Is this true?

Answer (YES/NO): NO